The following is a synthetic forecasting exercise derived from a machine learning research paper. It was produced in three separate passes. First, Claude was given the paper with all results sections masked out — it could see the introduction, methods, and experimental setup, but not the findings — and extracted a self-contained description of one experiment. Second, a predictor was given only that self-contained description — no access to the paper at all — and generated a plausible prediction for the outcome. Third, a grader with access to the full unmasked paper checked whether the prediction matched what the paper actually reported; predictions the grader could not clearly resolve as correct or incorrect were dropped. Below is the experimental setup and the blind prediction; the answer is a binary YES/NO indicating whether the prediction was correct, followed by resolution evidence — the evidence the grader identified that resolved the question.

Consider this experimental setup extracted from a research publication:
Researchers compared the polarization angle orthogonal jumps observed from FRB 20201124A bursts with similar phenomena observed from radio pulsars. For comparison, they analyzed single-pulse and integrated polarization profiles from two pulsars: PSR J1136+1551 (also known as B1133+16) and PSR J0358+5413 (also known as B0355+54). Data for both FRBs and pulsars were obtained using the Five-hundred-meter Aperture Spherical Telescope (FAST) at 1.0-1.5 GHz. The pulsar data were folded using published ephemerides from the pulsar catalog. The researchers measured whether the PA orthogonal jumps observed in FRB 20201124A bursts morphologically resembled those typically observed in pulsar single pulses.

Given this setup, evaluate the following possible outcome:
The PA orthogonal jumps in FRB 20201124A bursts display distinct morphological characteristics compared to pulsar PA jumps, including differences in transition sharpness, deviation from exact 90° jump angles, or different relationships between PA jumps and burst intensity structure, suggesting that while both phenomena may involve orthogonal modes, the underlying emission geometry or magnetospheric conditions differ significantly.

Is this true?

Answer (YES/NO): NO